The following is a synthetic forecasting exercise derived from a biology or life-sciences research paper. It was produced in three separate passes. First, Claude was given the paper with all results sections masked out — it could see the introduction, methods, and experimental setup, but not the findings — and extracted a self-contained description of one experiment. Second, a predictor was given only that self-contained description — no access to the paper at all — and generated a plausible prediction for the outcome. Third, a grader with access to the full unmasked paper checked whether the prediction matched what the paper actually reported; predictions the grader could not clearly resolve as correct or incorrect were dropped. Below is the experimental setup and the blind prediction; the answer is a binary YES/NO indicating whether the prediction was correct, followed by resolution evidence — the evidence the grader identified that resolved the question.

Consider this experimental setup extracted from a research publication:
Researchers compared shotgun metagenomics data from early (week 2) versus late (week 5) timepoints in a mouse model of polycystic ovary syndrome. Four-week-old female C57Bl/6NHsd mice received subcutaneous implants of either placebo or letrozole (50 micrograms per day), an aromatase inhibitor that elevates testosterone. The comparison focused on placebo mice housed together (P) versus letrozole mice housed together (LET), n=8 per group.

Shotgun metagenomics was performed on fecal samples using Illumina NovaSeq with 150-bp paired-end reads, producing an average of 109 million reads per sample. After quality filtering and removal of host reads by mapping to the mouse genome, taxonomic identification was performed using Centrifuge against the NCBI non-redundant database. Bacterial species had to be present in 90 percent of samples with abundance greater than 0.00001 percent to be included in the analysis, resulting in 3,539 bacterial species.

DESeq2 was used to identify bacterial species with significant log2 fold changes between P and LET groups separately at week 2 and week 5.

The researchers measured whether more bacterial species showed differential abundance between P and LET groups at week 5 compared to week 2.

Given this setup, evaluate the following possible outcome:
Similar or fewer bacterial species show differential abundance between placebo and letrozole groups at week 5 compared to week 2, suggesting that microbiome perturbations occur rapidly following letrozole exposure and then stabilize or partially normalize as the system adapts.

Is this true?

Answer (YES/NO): YES